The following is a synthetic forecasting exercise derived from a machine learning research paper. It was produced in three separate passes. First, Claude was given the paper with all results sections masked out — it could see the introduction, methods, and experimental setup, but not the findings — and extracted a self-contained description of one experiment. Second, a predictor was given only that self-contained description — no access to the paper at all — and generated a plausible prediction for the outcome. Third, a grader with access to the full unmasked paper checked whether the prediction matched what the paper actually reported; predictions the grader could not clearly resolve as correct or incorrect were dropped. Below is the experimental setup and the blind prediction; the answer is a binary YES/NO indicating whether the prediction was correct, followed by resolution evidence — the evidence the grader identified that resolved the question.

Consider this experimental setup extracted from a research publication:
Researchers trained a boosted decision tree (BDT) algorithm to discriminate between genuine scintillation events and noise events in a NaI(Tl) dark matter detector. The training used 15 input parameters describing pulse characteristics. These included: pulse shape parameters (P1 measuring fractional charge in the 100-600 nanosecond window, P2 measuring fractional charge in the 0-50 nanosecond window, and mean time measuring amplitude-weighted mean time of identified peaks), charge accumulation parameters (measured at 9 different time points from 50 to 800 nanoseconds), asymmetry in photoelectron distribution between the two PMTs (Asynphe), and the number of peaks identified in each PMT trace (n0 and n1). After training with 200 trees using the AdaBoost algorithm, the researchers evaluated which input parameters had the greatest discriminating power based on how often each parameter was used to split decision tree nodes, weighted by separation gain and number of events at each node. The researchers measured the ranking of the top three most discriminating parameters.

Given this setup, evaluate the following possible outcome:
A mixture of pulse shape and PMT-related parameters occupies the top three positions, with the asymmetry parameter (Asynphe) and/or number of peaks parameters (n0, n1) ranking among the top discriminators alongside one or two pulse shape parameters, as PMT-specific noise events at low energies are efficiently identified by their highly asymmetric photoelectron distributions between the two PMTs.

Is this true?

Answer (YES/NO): NO